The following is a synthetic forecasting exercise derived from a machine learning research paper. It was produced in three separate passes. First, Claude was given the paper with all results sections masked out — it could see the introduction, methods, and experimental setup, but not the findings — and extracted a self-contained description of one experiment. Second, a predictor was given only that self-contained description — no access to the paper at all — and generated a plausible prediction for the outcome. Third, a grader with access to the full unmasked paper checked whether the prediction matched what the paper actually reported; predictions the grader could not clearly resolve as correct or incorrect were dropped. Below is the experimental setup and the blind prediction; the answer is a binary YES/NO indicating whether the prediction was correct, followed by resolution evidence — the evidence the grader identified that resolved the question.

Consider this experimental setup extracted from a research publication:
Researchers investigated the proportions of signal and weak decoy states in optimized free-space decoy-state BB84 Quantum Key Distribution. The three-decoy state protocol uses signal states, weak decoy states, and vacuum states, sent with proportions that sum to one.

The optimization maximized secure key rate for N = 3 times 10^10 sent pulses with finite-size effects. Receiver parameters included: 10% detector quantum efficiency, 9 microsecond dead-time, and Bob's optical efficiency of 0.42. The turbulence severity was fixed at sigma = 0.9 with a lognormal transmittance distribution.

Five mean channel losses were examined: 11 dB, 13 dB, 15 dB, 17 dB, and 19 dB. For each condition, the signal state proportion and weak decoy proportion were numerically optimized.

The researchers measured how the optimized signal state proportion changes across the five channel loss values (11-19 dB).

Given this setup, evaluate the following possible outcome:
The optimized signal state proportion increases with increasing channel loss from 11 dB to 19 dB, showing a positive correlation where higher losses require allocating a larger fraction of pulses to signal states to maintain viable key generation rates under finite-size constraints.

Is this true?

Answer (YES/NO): NO